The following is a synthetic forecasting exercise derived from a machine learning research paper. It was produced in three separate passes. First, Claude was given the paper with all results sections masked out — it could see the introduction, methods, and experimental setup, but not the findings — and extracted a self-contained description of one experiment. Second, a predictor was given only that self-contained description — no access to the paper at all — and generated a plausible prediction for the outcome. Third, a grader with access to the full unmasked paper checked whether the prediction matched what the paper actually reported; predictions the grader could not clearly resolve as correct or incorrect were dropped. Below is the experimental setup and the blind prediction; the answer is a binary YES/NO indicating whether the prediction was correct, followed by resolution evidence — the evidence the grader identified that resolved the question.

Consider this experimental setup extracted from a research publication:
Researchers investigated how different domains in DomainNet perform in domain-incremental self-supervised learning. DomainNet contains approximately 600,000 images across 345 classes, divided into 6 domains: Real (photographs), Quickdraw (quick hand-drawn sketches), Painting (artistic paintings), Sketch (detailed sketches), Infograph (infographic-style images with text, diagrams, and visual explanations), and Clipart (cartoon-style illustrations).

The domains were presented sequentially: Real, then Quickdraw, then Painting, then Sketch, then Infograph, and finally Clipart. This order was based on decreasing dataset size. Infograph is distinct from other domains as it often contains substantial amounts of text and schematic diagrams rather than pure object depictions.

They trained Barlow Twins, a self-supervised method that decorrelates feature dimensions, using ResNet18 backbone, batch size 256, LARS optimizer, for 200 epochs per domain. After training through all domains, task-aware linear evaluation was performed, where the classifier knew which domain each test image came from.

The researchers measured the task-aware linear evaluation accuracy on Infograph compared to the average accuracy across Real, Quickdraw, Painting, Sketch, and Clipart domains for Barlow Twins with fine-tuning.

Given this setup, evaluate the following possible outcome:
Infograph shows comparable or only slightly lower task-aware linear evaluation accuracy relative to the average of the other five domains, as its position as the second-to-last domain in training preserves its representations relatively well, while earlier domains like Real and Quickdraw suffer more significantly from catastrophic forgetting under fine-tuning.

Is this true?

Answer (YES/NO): NO